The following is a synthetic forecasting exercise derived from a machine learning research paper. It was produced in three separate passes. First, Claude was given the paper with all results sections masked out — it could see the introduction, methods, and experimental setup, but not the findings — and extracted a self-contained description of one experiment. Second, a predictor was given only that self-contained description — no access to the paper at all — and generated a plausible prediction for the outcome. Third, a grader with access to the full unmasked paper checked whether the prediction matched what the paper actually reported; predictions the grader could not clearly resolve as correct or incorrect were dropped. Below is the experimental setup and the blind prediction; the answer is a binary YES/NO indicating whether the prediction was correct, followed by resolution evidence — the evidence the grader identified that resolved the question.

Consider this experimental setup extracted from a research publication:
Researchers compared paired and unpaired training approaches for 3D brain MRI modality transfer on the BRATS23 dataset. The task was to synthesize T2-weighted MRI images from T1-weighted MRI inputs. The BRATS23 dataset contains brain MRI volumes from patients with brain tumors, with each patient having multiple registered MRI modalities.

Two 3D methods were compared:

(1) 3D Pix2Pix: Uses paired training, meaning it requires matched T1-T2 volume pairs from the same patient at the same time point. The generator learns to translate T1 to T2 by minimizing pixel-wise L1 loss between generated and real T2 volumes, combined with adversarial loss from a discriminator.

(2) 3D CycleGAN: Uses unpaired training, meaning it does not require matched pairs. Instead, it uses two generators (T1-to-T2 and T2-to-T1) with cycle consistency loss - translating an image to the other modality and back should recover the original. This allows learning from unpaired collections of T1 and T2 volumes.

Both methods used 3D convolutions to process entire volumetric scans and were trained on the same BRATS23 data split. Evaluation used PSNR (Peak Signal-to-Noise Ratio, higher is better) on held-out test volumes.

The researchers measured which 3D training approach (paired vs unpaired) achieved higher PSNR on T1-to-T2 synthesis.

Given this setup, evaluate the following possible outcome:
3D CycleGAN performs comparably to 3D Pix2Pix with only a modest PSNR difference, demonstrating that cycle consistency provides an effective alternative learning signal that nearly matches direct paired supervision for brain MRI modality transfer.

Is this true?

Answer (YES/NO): NO